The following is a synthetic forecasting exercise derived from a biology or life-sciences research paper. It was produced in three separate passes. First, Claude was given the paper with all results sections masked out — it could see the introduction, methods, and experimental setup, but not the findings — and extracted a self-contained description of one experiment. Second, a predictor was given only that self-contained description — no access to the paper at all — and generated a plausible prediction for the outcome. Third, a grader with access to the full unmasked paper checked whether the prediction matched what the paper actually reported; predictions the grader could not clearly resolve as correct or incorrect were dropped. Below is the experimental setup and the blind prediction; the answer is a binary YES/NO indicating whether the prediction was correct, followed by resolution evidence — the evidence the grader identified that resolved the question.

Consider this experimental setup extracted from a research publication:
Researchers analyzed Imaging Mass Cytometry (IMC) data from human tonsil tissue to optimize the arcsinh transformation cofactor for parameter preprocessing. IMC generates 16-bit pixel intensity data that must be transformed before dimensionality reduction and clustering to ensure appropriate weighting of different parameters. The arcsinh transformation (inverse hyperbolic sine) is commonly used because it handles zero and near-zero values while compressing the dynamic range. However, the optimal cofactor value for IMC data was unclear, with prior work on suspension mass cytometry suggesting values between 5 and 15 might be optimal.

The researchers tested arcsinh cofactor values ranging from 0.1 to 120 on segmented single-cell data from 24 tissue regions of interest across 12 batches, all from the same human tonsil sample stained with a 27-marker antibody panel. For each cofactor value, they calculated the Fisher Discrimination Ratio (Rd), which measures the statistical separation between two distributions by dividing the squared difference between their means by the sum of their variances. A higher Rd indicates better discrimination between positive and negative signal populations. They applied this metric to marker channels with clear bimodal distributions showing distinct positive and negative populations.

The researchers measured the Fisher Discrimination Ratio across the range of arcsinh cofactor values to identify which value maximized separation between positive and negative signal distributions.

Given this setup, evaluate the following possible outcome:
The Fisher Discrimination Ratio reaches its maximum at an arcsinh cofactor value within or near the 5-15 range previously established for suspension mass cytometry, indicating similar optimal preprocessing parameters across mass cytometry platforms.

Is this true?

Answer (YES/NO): NO